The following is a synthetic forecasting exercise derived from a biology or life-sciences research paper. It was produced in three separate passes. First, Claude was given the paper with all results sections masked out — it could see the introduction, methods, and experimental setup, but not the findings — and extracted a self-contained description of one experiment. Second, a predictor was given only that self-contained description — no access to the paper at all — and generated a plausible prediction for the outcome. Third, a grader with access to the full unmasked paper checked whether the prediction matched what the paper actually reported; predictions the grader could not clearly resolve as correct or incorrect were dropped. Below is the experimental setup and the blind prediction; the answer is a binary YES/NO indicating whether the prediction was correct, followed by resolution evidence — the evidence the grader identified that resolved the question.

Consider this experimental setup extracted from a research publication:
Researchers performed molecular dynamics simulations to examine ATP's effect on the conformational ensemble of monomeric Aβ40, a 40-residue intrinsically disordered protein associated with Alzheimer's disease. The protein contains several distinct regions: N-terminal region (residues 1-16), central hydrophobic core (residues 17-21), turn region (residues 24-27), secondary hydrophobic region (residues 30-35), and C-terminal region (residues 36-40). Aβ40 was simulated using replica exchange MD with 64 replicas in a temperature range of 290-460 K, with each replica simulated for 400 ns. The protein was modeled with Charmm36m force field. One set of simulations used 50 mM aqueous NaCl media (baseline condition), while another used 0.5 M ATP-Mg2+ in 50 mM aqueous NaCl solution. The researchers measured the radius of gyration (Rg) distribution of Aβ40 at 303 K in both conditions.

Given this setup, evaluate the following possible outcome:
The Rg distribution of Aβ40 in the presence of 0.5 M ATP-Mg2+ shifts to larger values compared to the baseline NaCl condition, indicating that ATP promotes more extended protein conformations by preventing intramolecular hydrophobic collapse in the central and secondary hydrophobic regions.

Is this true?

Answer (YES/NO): YES